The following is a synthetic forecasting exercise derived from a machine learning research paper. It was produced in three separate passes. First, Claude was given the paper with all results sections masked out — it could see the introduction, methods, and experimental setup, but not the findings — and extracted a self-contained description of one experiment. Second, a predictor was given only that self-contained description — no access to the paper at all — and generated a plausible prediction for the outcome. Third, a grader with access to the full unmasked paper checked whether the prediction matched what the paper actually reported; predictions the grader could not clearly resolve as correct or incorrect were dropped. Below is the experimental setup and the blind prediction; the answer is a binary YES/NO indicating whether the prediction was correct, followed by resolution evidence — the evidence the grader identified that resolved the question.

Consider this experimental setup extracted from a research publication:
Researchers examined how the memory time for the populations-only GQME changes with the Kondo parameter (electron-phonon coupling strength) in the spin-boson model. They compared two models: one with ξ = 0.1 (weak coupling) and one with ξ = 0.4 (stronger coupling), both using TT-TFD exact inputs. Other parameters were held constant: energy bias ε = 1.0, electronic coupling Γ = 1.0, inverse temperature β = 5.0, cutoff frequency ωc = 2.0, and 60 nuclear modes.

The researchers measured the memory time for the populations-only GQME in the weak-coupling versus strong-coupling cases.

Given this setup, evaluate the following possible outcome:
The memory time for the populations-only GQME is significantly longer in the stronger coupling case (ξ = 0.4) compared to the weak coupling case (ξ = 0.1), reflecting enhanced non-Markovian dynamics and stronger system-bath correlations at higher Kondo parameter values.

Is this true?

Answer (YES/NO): NO